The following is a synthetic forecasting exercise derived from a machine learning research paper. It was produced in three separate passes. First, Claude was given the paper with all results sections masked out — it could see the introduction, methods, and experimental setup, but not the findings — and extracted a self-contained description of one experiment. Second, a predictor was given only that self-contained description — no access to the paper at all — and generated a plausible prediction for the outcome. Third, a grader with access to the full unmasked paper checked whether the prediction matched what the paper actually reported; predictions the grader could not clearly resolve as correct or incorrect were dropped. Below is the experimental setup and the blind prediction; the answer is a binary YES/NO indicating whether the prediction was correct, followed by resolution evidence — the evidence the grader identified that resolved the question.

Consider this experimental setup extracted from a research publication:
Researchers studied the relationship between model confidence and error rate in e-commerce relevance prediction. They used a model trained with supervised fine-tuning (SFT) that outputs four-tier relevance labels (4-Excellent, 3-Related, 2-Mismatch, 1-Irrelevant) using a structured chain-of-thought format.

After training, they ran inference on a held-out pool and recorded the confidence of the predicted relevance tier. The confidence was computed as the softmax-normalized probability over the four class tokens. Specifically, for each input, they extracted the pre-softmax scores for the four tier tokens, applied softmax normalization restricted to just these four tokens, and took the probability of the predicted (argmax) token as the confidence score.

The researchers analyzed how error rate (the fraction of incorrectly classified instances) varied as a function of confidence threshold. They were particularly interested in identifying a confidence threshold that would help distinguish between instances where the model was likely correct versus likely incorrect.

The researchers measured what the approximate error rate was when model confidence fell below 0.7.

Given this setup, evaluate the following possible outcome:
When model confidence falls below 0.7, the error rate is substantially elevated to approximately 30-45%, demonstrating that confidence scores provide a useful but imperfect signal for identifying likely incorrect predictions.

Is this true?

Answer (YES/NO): NO